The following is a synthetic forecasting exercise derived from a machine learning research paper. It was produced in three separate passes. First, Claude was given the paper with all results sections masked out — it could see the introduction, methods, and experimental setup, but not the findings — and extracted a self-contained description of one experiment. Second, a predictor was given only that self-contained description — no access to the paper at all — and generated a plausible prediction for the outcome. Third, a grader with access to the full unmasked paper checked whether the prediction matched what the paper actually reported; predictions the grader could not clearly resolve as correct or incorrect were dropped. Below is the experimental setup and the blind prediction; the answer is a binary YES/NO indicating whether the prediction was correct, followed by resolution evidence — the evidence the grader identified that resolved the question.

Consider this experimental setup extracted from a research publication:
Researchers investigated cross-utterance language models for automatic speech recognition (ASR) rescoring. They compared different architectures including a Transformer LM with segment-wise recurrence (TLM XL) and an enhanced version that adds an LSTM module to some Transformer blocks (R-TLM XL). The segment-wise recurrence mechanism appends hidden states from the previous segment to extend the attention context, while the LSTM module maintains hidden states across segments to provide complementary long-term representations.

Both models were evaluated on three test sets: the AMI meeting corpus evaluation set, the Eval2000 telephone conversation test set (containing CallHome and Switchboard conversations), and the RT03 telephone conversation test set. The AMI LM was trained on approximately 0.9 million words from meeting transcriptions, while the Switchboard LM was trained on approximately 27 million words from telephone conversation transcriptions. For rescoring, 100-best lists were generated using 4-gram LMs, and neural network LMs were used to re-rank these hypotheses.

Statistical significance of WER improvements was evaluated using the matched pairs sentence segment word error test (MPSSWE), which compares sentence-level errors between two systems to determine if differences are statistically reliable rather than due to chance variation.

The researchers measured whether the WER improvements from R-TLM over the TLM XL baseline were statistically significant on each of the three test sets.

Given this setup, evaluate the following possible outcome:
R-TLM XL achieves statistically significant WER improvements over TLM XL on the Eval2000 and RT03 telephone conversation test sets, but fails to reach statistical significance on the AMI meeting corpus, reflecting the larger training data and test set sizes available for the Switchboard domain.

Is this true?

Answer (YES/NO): NO